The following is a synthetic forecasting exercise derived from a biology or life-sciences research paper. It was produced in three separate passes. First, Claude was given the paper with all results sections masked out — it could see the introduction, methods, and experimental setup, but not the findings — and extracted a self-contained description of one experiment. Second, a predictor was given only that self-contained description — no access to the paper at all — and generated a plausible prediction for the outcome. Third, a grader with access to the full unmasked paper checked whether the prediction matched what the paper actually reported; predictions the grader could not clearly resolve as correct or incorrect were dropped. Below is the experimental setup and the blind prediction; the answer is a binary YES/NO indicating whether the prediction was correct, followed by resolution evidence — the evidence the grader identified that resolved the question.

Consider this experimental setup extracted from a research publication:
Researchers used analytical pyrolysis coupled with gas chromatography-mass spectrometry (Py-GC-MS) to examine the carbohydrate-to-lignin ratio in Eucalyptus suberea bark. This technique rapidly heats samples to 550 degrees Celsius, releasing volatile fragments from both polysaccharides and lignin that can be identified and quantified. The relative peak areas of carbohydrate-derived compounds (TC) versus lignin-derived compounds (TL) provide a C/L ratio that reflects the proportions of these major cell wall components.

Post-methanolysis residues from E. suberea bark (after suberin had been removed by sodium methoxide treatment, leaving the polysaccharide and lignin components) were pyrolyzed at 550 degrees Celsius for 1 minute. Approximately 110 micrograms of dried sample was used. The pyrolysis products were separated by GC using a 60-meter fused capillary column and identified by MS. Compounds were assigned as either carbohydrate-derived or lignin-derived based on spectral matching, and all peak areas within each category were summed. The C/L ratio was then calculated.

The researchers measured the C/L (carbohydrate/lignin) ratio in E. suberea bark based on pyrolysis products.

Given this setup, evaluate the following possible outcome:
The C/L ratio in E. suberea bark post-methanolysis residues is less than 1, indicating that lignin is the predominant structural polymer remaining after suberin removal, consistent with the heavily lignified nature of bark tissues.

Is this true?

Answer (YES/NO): YES